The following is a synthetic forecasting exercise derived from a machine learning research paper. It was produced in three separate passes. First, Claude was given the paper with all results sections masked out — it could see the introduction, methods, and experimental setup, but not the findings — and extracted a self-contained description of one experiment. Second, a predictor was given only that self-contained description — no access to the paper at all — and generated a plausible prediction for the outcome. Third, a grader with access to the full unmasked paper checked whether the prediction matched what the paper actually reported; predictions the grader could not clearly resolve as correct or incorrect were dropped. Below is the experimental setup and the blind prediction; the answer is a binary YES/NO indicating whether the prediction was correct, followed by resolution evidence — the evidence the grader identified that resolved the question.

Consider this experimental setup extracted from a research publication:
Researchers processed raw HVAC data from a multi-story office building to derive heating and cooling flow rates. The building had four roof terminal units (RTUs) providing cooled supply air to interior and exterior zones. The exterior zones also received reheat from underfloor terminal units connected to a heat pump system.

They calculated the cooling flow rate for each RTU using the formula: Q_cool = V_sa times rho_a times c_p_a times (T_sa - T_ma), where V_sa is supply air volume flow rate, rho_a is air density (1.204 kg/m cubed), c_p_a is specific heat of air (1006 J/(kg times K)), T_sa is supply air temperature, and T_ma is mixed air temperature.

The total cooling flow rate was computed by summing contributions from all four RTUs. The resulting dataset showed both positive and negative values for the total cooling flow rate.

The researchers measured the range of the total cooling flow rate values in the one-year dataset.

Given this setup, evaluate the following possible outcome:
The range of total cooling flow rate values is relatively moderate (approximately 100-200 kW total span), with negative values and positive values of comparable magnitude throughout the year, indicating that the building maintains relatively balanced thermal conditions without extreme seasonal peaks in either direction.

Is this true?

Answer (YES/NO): NO